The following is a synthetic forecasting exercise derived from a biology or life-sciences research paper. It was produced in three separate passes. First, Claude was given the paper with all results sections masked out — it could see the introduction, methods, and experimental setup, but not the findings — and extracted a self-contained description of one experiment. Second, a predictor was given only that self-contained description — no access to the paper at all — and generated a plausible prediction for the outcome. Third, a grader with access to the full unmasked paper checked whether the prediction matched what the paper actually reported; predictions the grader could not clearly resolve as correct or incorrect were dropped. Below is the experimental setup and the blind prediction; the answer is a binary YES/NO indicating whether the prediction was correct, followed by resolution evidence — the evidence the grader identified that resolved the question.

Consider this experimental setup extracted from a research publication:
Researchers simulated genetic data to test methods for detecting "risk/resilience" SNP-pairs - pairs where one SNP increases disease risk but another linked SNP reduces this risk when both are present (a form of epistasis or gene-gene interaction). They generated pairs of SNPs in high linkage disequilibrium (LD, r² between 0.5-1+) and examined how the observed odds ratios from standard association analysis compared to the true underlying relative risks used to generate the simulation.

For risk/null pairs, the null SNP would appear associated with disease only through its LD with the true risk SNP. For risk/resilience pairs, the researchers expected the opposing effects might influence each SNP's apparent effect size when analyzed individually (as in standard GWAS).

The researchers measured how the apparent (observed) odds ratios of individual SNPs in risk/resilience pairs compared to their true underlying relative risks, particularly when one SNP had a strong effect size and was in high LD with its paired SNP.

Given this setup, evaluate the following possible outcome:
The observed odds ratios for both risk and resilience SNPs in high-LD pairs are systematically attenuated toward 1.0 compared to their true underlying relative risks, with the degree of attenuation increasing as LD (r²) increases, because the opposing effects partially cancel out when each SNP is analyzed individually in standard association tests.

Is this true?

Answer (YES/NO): NO